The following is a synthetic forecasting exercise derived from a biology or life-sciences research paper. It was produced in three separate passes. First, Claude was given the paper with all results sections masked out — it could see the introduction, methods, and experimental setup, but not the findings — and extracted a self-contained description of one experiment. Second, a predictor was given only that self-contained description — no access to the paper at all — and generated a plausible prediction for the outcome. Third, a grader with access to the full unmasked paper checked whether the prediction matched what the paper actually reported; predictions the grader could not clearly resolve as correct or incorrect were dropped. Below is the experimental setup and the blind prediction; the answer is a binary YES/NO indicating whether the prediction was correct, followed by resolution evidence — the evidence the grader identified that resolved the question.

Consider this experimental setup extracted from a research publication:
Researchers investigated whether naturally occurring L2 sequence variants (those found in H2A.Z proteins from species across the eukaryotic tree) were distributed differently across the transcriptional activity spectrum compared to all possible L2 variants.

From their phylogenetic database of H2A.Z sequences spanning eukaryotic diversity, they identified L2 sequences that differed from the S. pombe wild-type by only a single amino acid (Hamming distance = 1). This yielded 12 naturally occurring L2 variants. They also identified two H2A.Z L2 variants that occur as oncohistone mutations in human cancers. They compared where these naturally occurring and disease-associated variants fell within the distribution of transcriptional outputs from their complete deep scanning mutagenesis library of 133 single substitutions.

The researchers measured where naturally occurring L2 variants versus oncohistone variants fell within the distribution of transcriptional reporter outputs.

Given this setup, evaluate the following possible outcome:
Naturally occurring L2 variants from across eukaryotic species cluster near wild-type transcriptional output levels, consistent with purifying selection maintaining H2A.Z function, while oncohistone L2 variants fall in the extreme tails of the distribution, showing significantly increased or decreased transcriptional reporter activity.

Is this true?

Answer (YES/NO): NO